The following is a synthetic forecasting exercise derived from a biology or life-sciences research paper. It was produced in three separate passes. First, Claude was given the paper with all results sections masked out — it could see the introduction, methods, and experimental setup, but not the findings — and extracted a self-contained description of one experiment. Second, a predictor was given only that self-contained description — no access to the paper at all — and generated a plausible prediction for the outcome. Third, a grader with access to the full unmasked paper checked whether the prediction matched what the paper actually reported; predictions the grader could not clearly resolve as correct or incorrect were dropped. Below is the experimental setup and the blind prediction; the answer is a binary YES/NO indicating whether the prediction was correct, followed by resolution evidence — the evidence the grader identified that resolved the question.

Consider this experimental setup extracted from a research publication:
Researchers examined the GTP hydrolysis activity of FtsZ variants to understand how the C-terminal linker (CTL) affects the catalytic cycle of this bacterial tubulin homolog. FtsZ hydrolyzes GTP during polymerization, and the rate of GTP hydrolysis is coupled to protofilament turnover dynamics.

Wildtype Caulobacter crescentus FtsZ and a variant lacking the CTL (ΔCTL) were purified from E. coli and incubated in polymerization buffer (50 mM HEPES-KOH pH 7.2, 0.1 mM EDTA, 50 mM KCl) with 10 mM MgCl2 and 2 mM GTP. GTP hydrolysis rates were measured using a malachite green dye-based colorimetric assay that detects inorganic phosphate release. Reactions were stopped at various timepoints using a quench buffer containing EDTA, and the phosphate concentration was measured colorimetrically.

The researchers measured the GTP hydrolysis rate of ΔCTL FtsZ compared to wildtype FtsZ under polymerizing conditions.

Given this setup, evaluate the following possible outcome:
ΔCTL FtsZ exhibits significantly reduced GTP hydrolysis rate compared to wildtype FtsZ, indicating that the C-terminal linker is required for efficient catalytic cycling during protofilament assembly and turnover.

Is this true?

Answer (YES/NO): YES